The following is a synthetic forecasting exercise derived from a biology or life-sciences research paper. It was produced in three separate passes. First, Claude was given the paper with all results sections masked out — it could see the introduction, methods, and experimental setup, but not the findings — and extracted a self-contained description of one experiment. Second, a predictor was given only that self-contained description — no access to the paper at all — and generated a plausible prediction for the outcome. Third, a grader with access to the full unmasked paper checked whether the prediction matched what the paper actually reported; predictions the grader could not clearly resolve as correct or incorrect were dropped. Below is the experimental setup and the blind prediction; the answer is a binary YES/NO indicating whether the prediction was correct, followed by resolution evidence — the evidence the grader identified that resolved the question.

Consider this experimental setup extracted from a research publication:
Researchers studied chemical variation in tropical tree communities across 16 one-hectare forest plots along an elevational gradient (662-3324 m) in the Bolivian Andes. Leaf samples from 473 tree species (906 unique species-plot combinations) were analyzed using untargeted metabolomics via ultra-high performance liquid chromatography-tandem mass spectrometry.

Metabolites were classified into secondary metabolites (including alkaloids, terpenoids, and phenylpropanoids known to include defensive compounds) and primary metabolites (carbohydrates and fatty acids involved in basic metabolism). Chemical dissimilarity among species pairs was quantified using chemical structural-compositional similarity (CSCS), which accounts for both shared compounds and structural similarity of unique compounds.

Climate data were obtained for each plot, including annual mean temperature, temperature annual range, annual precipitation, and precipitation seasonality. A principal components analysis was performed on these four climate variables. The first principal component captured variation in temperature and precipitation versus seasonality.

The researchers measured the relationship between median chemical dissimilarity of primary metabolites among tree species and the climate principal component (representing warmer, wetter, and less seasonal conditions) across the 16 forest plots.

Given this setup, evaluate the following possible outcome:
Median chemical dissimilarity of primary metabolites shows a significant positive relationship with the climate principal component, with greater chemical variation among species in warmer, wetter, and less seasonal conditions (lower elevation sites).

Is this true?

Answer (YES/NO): NO